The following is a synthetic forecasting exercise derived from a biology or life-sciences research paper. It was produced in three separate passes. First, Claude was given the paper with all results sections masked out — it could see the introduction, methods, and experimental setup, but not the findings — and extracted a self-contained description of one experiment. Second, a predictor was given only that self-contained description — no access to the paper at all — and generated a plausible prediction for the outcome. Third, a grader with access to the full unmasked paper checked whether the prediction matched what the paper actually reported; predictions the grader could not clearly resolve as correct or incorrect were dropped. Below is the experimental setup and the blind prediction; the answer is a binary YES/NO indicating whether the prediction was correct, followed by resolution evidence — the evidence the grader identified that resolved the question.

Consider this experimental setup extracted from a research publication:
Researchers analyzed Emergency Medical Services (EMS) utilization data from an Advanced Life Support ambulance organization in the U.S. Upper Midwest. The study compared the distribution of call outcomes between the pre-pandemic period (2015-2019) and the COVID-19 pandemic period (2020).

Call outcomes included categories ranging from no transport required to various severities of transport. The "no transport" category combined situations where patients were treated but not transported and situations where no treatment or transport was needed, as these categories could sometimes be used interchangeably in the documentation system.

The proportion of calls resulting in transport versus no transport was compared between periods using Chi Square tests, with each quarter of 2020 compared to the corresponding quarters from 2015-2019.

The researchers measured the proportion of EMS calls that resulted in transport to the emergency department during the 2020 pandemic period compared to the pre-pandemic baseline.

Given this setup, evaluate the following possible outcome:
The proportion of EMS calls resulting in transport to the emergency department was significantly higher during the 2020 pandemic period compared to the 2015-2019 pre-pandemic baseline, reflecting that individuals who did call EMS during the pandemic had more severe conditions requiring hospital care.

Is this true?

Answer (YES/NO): YES